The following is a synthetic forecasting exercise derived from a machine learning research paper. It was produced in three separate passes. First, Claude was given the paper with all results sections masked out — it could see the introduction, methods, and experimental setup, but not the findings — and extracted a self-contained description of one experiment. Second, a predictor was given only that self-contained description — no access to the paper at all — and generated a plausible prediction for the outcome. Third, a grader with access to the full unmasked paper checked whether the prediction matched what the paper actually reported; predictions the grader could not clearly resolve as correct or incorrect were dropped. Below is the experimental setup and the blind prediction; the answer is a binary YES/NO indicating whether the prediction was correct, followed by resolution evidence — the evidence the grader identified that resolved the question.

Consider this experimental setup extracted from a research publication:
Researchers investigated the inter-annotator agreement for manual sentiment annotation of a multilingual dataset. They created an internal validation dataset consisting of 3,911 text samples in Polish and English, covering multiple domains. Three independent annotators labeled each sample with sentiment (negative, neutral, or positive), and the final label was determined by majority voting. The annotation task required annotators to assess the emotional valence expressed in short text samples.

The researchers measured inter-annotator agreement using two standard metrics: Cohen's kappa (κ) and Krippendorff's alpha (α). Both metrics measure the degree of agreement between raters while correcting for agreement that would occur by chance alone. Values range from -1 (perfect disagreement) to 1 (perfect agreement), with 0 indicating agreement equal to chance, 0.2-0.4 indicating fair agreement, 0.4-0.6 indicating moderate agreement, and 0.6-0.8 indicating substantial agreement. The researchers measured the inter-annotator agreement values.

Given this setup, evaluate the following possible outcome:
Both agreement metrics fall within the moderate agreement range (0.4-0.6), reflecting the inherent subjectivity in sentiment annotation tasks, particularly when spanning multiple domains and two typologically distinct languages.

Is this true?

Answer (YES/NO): NO